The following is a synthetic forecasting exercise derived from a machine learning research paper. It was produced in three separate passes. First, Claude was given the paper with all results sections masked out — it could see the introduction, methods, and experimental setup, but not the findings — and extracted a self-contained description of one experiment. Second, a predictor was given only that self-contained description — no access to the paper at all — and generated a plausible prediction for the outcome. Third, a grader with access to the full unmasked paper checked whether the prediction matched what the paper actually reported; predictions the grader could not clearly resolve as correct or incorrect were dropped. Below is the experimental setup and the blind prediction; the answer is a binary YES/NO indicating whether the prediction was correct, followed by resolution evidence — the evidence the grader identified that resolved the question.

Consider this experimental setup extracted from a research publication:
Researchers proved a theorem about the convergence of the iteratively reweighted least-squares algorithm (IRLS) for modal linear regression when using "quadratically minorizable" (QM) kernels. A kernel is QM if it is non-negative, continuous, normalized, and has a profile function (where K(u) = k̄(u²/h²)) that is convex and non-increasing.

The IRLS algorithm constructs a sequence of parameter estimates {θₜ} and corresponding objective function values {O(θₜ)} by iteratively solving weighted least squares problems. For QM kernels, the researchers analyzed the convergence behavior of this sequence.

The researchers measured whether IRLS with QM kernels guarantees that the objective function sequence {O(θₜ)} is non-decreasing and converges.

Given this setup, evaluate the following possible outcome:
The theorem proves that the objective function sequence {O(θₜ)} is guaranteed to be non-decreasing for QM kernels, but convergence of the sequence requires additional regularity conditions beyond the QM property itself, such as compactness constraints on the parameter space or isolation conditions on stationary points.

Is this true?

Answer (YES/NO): NO